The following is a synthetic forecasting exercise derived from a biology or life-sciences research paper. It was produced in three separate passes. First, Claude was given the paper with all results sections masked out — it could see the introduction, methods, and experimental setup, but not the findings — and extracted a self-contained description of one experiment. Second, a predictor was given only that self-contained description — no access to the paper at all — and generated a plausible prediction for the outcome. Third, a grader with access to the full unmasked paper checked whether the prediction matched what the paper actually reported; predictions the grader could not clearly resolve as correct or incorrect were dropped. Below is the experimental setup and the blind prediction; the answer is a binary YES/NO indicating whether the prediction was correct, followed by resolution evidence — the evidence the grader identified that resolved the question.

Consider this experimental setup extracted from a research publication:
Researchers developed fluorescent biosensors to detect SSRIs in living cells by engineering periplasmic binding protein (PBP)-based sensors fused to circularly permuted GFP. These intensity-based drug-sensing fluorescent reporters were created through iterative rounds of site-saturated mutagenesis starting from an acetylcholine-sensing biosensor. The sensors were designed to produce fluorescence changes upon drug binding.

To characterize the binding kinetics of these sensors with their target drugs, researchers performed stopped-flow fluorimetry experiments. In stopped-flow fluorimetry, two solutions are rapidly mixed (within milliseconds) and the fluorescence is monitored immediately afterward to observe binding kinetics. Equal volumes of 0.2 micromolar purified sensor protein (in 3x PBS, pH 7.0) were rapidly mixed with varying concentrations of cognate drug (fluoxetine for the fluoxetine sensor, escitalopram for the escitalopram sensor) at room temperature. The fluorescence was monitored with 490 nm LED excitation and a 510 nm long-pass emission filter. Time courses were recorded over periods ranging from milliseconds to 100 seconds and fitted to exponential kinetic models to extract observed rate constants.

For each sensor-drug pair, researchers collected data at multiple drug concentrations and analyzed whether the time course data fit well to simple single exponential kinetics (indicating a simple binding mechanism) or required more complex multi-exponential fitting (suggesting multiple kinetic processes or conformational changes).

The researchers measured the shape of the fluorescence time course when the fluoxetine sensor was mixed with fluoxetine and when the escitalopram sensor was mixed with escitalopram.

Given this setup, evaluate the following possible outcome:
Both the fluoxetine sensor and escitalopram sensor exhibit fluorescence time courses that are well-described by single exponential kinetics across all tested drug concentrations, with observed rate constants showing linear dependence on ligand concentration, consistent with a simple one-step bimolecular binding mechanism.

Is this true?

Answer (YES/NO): NO